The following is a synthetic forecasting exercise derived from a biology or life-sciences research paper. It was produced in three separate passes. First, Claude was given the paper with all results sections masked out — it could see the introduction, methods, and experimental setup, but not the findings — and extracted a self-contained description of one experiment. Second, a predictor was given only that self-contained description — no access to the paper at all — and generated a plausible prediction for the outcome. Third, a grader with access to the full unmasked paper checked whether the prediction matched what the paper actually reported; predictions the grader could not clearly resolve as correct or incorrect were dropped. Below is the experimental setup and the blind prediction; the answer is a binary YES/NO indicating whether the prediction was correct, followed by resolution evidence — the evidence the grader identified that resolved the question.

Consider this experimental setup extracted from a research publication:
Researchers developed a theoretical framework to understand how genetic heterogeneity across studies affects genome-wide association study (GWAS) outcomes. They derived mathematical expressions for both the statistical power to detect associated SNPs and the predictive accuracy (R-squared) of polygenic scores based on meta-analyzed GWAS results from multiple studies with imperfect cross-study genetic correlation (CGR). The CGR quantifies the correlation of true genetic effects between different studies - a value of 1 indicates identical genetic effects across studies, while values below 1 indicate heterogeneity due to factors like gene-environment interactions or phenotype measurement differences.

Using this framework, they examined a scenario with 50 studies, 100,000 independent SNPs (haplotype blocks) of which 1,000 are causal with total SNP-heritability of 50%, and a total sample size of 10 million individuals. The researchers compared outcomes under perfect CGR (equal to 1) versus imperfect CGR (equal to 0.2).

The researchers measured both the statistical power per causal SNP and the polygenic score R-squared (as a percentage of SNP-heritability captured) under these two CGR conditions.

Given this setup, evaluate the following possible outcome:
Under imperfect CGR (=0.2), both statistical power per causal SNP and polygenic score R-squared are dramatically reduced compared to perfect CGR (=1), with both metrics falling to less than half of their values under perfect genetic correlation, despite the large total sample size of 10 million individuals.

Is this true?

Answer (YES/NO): NO